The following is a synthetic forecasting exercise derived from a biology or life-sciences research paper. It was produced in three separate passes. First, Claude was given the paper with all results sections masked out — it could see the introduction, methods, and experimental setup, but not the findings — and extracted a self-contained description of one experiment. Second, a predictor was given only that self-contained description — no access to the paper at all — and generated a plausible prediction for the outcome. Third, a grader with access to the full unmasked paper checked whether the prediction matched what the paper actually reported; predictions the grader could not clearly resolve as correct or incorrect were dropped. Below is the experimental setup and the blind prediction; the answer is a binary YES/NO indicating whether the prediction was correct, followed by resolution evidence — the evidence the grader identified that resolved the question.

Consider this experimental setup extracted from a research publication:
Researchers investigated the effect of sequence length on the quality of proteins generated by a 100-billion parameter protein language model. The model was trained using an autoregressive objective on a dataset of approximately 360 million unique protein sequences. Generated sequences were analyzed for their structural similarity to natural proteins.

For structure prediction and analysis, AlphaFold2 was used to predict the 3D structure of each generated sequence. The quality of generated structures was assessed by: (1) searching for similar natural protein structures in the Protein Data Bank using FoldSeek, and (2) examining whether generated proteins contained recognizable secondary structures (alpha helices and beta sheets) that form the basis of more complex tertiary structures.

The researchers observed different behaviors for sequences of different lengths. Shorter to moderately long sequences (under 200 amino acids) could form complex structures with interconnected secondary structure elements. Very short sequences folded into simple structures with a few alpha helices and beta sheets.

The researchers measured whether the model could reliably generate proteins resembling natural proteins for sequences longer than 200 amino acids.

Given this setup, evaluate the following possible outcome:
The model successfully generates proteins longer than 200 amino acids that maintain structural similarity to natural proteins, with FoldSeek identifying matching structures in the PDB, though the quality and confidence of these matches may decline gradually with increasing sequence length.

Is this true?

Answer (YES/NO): NO